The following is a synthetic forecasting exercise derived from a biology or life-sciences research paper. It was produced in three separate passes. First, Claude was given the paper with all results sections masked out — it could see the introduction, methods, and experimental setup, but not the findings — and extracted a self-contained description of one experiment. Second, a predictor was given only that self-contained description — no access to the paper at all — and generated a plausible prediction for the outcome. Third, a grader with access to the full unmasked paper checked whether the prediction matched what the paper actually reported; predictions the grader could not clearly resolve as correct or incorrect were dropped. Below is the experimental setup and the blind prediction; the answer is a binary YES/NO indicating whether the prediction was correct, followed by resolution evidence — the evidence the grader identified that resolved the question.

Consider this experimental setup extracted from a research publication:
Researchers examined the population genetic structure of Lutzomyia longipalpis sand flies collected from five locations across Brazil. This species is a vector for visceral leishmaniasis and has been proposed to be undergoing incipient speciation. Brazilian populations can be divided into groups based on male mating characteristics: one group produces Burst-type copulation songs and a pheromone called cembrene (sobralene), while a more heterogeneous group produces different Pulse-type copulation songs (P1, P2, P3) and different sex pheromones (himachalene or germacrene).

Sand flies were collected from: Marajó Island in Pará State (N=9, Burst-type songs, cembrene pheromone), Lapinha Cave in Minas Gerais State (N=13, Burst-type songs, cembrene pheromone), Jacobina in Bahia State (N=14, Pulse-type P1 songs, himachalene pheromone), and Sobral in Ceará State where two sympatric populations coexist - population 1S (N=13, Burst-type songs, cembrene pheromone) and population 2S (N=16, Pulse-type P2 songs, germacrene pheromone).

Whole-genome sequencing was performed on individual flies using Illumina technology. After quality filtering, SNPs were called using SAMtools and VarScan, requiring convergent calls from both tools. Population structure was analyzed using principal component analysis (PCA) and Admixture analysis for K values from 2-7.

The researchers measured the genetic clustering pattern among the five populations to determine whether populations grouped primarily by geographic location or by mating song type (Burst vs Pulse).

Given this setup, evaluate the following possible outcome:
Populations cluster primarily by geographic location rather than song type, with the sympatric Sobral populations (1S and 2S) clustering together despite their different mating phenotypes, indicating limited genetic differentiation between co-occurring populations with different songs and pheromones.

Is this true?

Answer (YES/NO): NO